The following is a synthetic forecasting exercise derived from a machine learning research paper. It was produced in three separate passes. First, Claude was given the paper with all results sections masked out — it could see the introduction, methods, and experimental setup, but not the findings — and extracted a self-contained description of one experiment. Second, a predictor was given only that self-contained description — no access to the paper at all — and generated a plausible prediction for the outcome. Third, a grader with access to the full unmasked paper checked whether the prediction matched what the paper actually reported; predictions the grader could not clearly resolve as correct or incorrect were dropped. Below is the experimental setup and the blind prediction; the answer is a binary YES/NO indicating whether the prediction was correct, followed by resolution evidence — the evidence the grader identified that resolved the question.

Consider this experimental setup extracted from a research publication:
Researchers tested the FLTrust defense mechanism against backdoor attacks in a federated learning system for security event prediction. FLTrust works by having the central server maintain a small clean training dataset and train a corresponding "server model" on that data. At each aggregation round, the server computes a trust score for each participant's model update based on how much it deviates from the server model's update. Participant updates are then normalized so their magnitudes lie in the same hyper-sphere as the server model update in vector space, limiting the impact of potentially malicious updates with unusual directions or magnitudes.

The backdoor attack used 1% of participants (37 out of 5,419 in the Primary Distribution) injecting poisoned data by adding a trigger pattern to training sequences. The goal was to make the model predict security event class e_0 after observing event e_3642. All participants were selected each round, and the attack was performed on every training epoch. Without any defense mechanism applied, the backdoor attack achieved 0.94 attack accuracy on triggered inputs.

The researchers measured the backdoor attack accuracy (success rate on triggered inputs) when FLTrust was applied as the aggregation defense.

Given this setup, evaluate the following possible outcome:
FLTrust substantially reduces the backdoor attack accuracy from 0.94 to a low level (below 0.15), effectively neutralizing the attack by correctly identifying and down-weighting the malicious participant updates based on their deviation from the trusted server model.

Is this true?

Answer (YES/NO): NO